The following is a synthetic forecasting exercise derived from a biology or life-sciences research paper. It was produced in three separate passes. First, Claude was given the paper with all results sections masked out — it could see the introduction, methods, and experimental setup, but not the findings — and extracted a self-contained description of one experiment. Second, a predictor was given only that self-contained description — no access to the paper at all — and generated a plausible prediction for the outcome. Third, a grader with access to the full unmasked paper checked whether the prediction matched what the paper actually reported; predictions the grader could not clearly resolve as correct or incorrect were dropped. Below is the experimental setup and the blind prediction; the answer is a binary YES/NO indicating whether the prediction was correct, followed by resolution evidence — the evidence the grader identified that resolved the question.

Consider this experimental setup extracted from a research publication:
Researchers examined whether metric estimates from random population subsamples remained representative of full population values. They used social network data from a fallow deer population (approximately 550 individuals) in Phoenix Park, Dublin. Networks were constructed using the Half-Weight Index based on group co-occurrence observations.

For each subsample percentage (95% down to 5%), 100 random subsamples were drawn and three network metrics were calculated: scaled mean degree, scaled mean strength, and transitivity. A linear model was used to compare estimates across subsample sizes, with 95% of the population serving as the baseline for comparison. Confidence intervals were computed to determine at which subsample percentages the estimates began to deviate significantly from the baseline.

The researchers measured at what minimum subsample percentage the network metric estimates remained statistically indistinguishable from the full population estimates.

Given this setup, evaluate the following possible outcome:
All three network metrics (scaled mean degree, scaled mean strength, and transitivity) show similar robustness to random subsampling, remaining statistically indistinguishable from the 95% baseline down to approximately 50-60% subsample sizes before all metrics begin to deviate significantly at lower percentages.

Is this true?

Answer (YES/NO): NO